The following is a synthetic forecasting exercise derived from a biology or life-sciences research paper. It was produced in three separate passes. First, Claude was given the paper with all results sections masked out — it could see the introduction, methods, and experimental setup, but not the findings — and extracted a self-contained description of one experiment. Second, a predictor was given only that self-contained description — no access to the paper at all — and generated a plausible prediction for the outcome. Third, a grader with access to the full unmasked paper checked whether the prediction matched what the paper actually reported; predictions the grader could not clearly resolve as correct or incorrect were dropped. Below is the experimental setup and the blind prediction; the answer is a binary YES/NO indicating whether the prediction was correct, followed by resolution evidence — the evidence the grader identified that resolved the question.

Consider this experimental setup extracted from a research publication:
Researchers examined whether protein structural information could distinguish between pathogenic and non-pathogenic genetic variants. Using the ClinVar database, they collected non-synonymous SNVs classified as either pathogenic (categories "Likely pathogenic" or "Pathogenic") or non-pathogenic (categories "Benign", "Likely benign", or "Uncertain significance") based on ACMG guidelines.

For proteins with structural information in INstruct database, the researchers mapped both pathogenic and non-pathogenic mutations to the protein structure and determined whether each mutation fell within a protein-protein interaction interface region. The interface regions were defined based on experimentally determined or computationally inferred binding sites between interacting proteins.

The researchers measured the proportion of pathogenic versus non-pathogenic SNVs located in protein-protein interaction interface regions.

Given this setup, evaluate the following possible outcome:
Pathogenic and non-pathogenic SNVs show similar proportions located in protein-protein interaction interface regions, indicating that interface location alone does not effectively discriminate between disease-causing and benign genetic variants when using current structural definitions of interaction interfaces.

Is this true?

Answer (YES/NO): NO